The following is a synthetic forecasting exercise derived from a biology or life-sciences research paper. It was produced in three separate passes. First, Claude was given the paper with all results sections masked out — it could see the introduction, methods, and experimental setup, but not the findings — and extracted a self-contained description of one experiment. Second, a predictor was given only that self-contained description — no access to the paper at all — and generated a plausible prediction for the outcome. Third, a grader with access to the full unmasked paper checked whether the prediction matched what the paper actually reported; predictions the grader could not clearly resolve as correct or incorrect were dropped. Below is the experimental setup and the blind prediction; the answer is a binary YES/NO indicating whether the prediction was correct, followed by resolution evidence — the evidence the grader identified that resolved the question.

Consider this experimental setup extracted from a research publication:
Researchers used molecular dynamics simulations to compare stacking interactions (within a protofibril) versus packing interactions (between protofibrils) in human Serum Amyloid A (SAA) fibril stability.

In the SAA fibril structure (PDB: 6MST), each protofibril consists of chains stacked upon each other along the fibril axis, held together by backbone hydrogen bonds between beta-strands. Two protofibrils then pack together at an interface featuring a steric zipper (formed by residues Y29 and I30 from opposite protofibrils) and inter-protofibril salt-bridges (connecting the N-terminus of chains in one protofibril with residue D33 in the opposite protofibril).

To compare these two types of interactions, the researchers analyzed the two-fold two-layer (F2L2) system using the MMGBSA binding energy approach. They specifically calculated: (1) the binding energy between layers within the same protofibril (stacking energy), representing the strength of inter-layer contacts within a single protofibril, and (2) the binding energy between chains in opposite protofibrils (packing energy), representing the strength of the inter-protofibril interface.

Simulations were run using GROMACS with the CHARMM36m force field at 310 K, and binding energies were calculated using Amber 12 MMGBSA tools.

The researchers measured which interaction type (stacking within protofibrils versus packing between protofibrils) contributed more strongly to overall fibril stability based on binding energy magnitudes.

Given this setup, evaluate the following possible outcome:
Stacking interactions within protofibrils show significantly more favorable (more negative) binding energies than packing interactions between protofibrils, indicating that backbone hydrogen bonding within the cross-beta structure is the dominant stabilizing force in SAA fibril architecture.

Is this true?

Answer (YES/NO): NO